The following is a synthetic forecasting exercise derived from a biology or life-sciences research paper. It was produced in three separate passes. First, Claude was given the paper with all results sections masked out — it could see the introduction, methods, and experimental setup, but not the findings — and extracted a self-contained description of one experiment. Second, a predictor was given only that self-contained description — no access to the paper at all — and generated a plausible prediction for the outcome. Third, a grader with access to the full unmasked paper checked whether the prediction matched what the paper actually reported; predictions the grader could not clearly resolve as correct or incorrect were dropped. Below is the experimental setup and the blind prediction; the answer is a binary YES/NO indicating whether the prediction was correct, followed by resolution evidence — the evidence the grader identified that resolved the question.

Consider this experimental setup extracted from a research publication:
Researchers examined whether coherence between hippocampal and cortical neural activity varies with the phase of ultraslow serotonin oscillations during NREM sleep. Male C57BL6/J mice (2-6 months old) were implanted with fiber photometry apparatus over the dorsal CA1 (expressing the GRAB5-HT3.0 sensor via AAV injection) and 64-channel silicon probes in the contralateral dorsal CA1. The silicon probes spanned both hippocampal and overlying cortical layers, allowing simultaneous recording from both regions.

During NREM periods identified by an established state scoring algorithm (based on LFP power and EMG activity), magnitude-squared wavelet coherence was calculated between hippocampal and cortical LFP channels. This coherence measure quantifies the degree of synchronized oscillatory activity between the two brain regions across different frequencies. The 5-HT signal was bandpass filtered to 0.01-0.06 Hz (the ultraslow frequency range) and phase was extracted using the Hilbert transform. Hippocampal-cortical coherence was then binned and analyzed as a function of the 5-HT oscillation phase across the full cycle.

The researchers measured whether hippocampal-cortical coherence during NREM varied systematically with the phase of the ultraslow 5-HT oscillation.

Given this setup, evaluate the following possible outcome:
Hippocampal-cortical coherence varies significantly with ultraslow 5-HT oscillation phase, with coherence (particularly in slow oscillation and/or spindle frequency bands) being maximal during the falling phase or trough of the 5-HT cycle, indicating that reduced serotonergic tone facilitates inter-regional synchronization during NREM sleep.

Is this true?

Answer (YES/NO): NO